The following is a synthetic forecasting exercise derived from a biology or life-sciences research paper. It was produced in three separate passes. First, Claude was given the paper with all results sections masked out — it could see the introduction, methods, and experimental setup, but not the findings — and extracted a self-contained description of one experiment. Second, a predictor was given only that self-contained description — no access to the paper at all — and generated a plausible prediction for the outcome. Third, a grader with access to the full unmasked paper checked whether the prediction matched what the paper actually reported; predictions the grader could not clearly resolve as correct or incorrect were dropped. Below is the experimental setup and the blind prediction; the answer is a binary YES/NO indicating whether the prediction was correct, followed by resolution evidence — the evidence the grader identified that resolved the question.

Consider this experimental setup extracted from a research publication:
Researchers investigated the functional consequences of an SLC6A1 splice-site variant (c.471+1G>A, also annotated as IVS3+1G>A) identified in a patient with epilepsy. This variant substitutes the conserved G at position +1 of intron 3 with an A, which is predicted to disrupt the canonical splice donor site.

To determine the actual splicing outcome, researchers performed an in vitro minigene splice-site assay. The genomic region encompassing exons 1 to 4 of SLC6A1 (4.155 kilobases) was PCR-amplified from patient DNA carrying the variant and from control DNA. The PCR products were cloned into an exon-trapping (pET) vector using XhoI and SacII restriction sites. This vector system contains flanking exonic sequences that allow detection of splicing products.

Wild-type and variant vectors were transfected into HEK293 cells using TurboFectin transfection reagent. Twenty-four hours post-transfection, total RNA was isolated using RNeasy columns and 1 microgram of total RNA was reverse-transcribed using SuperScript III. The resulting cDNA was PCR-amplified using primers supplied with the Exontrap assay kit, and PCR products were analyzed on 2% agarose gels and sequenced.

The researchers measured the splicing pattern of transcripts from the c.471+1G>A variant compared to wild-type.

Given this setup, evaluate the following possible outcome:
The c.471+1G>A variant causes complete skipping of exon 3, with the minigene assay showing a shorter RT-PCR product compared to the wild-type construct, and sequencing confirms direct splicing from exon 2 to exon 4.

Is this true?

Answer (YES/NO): YES